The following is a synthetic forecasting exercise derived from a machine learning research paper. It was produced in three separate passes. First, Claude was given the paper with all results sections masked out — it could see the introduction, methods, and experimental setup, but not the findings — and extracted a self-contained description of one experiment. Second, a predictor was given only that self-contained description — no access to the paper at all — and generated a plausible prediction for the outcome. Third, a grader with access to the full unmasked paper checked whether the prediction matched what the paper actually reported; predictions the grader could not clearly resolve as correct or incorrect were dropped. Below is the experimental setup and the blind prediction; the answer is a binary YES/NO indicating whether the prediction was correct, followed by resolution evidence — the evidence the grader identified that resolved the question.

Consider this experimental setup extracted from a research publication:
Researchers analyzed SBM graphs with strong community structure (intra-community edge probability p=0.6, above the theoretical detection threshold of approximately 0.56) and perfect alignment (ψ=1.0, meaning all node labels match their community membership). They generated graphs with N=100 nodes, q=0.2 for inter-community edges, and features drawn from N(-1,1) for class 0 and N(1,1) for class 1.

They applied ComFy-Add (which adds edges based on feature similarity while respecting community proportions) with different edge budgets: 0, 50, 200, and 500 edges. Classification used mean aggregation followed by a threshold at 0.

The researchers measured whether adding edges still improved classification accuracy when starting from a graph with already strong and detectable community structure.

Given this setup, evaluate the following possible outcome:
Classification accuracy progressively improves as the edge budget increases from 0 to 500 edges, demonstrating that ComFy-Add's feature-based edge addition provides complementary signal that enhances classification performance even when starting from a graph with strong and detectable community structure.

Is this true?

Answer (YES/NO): NO